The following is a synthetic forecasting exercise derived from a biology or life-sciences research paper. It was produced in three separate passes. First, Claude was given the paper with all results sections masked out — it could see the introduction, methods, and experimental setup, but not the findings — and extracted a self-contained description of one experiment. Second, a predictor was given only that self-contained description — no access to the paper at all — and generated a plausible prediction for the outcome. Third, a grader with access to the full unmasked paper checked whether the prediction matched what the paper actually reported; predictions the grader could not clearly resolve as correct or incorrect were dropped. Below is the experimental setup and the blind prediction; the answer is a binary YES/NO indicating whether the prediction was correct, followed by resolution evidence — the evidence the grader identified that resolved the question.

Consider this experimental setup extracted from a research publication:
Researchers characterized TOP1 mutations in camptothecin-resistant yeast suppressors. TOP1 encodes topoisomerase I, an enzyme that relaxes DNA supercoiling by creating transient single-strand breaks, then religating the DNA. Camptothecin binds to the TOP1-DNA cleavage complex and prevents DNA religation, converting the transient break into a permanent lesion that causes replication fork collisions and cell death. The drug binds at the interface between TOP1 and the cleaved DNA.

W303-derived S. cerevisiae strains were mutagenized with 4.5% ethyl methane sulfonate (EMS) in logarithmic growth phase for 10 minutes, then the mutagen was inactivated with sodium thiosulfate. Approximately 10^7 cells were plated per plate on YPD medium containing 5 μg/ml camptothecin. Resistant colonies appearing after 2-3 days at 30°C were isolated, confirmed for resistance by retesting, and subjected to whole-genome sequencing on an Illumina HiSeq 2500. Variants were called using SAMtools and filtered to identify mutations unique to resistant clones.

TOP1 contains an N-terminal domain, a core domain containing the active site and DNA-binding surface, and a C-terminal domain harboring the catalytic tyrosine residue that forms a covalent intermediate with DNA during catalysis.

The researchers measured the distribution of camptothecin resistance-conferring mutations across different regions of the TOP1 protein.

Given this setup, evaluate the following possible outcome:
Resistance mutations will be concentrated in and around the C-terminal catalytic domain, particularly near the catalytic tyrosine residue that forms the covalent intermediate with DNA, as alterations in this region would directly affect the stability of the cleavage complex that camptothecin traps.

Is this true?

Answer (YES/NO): NO